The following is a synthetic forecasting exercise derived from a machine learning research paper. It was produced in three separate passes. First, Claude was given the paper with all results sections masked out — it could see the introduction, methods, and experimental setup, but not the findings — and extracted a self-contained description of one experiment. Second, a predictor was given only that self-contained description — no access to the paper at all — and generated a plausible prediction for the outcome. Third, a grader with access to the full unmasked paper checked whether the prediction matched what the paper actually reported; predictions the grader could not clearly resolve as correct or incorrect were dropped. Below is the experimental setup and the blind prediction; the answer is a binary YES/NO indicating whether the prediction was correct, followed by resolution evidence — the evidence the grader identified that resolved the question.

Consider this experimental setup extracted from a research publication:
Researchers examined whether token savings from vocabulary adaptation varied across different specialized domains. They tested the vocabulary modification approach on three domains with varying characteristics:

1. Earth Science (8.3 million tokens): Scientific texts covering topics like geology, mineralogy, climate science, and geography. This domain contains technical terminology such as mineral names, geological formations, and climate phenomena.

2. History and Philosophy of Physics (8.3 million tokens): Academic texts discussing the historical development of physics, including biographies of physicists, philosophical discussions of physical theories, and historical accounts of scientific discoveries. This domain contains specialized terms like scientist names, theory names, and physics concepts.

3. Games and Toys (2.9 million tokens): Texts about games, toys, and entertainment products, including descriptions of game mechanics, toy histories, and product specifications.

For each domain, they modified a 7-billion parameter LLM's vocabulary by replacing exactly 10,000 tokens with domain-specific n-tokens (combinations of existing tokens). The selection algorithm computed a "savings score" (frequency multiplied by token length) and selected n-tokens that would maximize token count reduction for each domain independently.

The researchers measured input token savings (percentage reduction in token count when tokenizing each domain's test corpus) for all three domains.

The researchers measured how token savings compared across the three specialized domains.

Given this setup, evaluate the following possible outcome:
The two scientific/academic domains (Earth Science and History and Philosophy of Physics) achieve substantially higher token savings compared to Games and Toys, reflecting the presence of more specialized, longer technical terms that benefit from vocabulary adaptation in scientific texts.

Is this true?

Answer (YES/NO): NO